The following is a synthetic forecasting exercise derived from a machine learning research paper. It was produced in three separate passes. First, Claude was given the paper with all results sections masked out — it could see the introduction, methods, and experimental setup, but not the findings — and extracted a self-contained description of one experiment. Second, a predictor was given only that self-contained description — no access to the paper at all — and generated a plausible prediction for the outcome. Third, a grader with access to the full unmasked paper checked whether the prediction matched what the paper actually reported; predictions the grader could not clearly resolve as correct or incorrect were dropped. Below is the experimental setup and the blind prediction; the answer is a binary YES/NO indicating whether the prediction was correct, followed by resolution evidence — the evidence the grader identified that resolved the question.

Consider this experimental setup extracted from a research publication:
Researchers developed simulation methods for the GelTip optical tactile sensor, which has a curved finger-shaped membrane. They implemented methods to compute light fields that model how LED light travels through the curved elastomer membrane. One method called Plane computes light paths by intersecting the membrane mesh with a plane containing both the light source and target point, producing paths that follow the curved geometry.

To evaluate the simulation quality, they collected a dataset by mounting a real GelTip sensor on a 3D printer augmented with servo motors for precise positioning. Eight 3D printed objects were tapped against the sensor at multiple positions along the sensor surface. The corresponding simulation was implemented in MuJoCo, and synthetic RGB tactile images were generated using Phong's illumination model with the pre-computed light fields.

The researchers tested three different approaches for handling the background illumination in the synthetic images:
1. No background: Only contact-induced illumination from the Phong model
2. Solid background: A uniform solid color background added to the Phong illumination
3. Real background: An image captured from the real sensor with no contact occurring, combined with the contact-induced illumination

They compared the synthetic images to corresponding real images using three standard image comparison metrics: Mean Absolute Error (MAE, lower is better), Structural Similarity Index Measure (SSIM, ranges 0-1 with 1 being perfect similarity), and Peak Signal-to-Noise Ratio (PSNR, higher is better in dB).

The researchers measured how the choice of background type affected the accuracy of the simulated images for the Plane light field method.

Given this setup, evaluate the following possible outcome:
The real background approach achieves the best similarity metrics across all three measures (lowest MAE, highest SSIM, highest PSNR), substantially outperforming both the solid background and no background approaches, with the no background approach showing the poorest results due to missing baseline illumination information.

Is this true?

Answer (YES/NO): NO